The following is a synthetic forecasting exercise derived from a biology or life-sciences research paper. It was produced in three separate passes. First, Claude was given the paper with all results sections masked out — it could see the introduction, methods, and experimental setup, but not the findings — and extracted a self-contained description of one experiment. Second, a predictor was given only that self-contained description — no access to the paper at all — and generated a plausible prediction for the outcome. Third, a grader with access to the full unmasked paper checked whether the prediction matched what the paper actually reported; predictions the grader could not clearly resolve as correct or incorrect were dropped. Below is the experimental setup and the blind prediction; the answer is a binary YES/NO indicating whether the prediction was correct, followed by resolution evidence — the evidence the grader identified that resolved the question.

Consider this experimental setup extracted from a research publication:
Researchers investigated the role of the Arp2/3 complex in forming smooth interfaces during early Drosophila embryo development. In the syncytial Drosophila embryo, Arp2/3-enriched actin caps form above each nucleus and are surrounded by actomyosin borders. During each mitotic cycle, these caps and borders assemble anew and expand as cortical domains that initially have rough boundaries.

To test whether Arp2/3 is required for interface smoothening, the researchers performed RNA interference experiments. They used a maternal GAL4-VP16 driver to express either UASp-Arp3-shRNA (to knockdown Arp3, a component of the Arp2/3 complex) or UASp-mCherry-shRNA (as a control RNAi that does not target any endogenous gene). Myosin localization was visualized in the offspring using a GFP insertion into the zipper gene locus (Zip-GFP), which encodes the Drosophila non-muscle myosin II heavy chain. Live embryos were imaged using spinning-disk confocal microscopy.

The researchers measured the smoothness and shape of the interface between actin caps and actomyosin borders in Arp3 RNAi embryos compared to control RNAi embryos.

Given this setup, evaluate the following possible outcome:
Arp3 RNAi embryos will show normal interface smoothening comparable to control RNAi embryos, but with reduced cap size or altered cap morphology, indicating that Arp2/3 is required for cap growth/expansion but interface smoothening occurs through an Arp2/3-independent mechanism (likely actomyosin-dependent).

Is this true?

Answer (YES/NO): NO